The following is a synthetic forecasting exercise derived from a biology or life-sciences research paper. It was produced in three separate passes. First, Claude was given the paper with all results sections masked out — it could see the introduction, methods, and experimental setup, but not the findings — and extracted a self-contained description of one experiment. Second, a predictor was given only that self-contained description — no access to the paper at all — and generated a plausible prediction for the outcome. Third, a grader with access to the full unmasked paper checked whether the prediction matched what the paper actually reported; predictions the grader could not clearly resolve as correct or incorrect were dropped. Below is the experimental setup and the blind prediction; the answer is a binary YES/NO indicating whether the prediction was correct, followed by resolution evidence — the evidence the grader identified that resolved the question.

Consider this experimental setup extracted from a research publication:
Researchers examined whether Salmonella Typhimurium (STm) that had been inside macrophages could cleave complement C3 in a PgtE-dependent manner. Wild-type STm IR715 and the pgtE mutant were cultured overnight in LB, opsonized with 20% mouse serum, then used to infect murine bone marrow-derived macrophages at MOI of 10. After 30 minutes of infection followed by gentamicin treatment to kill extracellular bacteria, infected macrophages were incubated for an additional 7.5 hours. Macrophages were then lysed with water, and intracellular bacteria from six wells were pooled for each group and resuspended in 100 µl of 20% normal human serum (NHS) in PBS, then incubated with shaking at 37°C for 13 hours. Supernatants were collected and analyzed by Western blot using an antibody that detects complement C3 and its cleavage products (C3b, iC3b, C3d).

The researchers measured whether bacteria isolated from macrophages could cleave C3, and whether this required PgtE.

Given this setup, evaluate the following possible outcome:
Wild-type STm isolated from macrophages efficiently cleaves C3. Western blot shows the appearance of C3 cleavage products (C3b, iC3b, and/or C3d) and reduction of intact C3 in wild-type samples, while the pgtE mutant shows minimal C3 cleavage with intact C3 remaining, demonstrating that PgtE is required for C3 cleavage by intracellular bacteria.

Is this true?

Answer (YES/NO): YES